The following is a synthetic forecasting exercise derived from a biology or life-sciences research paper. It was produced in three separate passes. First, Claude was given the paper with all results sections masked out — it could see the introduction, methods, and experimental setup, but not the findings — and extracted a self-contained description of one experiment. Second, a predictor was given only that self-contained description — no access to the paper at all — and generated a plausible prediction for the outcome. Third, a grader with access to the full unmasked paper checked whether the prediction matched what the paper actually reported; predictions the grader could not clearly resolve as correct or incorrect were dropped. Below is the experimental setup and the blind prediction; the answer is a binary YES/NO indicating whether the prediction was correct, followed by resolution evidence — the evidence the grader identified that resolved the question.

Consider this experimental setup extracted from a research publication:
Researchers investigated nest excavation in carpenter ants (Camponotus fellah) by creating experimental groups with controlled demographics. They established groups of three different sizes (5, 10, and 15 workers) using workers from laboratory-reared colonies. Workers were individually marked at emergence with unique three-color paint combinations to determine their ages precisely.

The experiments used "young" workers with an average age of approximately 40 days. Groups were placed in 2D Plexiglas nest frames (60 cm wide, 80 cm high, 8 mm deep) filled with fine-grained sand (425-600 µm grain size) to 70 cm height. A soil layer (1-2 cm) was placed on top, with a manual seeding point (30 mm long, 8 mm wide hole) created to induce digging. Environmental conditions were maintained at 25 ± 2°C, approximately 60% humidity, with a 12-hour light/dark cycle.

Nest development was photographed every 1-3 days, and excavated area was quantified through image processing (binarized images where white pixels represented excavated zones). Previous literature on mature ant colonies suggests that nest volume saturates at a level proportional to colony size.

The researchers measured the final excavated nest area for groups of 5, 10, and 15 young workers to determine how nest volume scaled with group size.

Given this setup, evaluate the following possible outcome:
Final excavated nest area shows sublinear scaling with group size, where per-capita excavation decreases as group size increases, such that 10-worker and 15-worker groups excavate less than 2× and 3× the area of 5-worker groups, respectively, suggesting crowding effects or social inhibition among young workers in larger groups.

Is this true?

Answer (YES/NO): NO